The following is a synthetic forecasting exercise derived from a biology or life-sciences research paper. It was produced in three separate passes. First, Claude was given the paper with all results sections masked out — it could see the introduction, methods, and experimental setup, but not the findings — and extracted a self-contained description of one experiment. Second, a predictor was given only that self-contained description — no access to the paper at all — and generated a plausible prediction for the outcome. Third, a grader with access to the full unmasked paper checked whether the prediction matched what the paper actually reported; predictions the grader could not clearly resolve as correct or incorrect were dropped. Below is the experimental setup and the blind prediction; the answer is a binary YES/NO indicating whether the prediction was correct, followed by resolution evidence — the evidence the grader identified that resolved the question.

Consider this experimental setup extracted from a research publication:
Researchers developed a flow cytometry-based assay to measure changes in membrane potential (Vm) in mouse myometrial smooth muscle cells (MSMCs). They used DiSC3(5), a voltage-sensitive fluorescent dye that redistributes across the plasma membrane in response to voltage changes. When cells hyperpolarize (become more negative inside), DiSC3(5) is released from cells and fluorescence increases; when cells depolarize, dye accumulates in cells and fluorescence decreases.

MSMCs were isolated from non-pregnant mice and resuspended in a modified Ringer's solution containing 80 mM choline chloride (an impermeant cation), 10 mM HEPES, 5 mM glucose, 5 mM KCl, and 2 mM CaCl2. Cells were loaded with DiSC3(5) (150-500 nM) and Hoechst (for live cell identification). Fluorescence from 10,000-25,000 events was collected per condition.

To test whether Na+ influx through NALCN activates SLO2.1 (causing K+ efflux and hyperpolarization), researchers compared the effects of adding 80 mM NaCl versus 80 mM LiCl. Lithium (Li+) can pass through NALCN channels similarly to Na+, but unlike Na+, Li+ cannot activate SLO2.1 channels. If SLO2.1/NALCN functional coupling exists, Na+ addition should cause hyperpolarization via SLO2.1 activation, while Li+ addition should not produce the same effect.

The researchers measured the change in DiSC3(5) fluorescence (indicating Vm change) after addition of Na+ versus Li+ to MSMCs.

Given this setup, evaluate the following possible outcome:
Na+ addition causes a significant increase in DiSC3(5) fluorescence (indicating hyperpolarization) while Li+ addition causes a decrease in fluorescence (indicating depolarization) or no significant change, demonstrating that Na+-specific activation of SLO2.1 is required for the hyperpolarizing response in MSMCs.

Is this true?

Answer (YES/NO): YES